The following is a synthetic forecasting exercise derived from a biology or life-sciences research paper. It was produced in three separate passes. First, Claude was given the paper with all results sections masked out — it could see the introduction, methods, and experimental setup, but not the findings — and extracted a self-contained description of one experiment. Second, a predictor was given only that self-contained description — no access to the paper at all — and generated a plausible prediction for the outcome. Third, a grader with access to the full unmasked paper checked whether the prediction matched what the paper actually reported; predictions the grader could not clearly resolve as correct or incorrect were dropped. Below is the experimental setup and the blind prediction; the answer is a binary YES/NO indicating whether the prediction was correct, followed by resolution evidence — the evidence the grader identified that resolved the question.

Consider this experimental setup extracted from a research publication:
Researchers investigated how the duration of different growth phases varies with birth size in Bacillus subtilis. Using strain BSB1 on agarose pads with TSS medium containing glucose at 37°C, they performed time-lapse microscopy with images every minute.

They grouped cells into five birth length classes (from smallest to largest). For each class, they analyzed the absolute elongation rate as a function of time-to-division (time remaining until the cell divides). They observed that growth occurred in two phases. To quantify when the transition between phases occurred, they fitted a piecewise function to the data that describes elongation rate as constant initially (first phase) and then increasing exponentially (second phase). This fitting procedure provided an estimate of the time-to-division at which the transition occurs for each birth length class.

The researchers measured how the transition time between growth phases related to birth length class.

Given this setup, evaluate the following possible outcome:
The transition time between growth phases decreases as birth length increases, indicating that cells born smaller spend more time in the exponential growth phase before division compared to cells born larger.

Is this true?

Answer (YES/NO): NO